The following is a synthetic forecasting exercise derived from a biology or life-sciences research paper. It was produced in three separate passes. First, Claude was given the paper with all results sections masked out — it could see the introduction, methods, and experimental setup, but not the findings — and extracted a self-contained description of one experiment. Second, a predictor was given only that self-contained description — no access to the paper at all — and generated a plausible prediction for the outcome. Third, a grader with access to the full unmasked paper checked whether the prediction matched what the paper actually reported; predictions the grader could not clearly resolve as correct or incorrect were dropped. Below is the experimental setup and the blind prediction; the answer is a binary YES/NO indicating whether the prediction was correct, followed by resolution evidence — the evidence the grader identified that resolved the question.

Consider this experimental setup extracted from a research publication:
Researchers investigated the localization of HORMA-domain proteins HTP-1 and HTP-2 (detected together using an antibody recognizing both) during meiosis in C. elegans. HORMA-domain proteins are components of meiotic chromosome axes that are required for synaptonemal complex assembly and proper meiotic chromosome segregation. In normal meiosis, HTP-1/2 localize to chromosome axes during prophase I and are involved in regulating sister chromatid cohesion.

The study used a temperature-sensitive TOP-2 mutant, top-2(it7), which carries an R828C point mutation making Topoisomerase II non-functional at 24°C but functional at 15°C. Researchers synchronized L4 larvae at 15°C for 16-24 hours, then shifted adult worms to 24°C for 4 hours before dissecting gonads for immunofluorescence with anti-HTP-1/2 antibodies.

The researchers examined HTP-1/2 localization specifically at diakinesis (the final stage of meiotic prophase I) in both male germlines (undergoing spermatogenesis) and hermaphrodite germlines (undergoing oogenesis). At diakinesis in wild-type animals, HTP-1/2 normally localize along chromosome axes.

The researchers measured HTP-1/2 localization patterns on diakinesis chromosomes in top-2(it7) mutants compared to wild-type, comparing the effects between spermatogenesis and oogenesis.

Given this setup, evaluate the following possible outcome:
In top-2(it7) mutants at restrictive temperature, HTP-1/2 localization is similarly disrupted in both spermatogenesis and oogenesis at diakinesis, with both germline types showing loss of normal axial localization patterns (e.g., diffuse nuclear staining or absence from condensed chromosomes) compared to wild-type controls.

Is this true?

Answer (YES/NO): NO